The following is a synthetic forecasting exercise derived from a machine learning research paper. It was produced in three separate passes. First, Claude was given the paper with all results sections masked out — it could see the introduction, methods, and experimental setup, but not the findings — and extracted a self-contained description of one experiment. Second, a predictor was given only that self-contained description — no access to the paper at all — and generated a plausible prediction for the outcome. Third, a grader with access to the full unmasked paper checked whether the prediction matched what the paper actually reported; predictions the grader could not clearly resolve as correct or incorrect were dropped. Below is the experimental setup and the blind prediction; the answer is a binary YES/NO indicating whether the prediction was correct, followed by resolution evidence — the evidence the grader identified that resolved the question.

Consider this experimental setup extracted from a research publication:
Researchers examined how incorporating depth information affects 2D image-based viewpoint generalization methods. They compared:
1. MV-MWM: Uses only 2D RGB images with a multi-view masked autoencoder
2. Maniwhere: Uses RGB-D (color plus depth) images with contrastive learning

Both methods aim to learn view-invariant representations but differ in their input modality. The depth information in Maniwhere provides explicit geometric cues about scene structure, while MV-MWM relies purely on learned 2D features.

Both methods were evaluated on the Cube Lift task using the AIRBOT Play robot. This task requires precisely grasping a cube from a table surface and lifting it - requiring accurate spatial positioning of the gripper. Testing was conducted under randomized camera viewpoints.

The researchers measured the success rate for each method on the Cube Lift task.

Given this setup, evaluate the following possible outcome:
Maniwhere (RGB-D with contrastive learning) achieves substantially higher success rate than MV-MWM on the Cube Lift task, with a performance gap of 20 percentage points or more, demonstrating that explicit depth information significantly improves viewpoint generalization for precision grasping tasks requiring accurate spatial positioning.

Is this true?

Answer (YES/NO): YES